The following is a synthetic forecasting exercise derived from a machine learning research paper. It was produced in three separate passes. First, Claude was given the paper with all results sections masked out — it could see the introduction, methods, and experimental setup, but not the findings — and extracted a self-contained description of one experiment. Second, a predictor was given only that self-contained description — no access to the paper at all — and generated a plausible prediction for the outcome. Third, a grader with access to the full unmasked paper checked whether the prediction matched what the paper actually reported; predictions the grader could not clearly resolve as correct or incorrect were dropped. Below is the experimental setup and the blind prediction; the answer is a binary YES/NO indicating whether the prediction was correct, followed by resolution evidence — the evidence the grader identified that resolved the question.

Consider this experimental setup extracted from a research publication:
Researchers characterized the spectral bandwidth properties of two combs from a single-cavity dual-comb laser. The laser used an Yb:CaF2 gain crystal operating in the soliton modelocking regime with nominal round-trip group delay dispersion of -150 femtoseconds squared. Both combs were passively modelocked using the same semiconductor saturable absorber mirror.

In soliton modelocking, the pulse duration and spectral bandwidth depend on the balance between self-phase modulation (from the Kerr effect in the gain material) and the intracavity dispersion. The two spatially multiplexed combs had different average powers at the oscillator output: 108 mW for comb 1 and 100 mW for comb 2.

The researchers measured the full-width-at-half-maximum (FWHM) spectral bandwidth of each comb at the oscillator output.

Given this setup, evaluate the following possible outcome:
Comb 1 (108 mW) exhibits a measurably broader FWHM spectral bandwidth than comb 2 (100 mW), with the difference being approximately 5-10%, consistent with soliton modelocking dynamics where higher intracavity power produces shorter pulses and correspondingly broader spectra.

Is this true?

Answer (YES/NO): NO